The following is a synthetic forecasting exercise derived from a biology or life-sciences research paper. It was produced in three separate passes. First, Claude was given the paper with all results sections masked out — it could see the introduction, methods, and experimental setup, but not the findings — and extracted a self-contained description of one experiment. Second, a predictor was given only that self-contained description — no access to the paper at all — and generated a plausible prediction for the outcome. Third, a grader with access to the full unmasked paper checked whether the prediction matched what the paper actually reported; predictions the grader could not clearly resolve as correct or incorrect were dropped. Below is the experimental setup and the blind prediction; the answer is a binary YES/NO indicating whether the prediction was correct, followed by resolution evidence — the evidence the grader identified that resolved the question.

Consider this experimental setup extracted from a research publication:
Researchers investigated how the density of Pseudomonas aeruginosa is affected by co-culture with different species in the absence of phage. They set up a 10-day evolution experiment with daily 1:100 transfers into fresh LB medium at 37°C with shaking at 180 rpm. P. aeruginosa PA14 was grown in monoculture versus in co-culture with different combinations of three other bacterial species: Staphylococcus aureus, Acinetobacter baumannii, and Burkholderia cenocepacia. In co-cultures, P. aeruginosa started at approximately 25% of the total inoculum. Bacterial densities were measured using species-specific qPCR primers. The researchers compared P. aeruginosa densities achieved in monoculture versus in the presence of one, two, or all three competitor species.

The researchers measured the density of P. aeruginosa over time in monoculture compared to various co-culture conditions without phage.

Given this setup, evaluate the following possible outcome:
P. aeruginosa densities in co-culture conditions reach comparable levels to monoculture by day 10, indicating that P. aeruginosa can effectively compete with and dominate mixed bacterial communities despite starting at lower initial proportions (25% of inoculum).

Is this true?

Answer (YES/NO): YES